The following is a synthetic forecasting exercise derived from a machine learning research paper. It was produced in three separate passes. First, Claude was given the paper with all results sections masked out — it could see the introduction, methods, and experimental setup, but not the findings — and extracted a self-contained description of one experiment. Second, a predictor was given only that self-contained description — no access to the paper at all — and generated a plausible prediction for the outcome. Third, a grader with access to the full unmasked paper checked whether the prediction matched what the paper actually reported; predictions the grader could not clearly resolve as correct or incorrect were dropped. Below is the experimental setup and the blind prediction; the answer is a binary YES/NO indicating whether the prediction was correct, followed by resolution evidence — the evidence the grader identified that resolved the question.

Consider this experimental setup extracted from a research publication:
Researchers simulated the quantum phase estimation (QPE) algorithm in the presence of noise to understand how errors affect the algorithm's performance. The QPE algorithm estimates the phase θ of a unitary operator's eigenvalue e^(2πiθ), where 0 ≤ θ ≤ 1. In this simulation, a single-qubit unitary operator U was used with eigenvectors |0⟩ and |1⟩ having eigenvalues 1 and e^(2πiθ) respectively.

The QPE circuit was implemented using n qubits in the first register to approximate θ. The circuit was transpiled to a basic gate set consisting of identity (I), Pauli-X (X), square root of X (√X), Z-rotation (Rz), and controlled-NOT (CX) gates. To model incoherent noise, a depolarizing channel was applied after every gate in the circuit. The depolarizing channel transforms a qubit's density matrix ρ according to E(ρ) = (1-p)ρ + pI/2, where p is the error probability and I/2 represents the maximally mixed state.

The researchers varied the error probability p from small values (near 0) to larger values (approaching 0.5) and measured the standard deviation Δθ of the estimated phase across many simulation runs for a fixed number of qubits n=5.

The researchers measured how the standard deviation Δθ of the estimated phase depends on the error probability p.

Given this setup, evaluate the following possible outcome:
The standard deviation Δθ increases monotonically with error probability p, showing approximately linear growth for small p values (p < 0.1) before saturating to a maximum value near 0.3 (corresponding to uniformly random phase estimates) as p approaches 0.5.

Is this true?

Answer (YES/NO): NO